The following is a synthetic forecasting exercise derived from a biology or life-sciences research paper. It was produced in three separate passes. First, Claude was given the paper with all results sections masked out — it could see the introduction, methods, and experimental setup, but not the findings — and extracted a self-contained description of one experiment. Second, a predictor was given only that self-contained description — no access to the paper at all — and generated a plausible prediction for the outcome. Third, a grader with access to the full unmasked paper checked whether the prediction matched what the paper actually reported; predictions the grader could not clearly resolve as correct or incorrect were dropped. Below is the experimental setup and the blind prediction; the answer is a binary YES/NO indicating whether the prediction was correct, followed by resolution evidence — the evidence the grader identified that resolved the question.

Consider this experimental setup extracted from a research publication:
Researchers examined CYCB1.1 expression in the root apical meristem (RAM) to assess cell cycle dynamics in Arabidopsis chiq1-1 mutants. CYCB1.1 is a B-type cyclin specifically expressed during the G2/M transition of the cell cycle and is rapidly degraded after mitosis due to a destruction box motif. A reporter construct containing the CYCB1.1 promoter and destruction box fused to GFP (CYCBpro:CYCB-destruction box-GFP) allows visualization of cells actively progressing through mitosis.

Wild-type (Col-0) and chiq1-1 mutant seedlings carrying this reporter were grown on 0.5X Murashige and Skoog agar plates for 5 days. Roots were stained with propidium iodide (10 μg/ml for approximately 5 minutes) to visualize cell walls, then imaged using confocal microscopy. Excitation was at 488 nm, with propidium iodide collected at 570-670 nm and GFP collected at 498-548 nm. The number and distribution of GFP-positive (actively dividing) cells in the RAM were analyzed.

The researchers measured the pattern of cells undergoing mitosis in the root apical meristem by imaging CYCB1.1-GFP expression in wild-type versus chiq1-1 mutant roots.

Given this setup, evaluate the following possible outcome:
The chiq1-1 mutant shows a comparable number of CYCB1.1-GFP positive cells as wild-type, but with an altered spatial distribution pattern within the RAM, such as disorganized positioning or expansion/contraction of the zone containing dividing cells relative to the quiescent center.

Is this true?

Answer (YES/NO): NO